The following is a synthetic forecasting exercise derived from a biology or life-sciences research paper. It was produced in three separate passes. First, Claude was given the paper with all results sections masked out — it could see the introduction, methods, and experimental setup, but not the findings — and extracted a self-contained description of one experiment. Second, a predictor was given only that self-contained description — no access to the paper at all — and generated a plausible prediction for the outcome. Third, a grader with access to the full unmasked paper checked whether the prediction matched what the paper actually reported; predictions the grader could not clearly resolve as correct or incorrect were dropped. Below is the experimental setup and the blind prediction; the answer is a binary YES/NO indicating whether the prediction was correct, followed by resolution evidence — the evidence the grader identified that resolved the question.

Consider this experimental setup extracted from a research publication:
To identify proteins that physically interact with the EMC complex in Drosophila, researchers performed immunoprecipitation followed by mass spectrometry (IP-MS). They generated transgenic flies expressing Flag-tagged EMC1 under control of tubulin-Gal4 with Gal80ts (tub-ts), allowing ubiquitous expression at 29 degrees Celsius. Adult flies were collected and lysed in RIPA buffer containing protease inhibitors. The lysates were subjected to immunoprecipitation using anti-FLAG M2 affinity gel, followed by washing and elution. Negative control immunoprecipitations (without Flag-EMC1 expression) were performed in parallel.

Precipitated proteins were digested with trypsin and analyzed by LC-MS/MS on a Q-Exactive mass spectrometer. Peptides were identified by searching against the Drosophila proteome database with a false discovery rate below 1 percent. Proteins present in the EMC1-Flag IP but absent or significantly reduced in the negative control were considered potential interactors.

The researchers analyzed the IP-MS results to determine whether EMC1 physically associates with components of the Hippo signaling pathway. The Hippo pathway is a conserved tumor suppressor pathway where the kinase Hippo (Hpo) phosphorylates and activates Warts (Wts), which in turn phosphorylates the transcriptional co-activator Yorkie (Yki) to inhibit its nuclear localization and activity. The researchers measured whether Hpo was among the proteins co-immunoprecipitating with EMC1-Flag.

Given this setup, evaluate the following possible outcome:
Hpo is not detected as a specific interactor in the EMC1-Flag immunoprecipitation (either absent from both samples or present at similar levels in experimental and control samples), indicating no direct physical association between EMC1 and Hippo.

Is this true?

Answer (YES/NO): NO